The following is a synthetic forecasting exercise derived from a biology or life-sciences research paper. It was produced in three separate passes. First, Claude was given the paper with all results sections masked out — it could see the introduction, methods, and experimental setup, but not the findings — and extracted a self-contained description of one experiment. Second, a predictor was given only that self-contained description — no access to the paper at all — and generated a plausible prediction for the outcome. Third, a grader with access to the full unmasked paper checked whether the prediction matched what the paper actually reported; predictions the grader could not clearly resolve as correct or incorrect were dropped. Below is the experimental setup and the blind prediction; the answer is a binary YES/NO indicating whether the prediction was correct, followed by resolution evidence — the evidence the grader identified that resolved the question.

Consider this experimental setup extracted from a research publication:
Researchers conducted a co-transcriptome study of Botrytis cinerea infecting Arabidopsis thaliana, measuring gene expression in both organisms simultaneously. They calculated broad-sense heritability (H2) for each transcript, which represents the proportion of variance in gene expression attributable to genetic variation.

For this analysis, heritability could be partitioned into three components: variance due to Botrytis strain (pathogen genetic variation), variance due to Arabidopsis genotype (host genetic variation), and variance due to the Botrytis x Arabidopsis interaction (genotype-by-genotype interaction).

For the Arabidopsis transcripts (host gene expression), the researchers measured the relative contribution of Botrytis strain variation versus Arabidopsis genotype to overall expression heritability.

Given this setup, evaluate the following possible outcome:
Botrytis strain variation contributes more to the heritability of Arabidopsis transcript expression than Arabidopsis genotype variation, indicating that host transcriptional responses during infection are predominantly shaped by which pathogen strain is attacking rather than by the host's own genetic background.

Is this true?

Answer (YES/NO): YES